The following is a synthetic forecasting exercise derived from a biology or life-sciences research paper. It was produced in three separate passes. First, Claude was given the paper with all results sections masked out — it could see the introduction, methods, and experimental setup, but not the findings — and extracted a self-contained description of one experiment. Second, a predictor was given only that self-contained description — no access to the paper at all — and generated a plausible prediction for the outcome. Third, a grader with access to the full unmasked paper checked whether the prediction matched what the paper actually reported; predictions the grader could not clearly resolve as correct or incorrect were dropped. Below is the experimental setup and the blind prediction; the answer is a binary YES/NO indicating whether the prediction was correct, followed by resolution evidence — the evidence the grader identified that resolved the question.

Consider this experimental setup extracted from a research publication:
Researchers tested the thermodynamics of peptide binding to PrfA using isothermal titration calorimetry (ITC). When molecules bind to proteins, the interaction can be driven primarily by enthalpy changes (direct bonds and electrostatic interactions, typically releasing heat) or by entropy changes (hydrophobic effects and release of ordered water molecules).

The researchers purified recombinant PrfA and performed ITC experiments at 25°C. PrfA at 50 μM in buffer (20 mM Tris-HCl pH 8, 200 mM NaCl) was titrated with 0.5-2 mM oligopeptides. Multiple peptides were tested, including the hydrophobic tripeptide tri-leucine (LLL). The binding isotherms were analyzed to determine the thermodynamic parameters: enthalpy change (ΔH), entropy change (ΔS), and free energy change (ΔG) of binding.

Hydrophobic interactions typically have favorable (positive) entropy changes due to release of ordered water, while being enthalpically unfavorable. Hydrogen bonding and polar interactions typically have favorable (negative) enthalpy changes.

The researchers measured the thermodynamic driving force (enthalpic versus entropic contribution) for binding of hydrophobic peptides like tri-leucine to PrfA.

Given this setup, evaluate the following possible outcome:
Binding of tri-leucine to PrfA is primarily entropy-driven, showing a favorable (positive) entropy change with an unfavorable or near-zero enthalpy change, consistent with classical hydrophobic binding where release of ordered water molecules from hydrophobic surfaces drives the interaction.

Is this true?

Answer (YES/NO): NO